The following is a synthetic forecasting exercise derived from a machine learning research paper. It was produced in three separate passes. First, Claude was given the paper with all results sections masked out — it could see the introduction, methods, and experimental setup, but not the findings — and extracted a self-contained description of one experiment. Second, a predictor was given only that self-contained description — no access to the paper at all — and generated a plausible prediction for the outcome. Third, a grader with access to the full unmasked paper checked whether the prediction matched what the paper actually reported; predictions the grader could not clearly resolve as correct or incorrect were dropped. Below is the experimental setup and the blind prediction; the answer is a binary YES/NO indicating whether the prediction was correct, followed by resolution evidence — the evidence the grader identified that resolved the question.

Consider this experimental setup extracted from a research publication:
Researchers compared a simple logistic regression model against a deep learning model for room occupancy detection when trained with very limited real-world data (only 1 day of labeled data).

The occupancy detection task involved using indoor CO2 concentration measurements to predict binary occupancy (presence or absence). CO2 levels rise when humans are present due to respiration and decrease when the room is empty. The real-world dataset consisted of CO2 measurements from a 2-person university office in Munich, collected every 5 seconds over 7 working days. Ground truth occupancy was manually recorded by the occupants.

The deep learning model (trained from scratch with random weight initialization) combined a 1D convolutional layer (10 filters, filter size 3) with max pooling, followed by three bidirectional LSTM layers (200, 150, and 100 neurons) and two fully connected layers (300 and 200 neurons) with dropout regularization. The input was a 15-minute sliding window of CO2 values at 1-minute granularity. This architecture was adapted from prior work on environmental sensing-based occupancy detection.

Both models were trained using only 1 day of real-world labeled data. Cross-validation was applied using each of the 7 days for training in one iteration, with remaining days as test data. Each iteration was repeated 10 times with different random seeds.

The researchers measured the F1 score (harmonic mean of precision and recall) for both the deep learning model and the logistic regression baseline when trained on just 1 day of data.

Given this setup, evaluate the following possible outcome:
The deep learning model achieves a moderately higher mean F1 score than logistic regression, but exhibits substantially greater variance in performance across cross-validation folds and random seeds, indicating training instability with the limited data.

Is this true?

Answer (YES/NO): NO